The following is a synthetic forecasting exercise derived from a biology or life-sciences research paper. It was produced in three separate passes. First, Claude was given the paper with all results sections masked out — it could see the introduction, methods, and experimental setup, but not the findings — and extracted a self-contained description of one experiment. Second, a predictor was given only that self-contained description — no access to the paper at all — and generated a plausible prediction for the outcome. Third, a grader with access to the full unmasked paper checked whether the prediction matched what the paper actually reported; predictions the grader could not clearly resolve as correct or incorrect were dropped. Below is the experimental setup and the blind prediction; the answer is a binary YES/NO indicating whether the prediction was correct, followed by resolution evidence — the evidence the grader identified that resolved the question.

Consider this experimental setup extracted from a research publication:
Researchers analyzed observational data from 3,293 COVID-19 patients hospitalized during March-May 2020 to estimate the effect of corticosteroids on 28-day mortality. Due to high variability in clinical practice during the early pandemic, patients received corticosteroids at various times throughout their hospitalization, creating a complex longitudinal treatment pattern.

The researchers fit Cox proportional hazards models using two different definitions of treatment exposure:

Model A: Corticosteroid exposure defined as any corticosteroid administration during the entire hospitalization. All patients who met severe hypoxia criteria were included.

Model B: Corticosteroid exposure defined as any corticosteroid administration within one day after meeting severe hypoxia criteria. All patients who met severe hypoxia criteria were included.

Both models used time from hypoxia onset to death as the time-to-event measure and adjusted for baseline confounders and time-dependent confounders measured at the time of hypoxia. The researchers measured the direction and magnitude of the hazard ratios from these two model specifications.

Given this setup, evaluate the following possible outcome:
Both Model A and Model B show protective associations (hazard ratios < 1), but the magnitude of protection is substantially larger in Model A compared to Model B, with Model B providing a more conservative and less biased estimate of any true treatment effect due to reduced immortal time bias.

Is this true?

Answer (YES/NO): NO